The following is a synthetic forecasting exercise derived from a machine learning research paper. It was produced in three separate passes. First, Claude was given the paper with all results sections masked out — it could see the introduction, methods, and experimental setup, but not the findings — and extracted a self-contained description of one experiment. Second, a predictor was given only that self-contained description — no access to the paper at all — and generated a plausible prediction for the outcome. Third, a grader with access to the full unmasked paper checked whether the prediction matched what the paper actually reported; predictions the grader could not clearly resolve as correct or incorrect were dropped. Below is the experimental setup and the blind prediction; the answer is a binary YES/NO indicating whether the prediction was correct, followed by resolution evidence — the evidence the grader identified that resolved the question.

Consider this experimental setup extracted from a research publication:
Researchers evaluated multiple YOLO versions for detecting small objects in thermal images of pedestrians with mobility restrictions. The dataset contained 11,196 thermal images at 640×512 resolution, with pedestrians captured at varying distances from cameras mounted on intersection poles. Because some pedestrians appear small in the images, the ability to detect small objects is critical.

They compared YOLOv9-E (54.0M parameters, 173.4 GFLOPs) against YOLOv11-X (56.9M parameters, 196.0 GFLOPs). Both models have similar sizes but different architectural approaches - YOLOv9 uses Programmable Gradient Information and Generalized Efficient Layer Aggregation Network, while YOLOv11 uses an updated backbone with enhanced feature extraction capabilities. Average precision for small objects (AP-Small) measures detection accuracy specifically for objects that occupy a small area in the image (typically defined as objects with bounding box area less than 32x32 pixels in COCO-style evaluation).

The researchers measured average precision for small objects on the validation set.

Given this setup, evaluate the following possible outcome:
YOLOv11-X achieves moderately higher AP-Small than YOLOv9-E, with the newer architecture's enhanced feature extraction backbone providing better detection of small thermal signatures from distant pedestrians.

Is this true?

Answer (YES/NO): NO